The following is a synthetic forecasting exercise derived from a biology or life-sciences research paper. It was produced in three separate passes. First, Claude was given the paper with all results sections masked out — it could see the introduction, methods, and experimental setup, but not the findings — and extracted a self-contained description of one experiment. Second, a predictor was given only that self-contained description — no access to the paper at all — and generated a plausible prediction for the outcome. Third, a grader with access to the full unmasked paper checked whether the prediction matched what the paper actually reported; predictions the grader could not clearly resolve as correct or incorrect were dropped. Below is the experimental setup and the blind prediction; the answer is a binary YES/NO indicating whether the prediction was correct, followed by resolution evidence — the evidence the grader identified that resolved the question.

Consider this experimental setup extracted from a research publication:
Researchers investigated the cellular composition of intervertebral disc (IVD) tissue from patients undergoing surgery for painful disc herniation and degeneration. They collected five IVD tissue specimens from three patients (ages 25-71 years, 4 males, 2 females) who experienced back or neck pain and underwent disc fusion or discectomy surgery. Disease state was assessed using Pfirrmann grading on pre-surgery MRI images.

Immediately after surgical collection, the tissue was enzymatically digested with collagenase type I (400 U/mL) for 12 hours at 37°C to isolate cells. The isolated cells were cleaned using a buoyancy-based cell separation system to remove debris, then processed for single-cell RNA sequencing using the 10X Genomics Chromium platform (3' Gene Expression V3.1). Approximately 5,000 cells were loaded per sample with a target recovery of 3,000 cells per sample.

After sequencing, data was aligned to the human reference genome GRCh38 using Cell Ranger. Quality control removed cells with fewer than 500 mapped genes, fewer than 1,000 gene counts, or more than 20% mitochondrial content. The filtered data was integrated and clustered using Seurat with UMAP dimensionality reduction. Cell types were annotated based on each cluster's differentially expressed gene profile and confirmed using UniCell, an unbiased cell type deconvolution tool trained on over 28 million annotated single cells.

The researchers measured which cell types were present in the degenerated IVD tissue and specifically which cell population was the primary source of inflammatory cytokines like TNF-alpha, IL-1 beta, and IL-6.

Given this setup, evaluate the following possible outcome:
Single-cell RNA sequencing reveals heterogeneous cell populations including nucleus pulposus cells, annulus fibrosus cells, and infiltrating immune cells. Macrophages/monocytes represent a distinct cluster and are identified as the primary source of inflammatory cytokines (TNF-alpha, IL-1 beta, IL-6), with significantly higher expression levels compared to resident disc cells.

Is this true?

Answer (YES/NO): YES